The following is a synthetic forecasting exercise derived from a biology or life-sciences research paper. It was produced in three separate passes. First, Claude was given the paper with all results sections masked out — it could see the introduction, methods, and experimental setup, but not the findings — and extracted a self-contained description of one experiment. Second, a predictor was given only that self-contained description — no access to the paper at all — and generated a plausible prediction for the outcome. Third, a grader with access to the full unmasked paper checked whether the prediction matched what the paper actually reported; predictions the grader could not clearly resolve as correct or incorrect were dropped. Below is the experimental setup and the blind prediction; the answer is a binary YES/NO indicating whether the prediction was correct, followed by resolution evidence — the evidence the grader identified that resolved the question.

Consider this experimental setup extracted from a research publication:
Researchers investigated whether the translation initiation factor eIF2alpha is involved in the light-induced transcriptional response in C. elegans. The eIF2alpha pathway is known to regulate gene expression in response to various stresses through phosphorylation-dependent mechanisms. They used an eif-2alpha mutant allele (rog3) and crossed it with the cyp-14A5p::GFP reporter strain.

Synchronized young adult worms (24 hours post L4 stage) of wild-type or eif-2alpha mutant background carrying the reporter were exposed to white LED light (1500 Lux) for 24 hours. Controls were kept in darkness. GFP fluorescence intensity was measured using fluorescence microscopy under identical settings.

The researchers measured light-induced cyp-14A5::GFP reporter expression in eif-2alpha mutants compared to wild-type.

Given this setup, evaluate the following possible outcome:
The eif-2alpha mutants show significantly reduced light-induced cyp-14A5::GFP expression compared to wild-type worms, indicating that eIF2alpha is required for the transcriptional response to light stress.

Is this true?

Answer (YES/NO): NO